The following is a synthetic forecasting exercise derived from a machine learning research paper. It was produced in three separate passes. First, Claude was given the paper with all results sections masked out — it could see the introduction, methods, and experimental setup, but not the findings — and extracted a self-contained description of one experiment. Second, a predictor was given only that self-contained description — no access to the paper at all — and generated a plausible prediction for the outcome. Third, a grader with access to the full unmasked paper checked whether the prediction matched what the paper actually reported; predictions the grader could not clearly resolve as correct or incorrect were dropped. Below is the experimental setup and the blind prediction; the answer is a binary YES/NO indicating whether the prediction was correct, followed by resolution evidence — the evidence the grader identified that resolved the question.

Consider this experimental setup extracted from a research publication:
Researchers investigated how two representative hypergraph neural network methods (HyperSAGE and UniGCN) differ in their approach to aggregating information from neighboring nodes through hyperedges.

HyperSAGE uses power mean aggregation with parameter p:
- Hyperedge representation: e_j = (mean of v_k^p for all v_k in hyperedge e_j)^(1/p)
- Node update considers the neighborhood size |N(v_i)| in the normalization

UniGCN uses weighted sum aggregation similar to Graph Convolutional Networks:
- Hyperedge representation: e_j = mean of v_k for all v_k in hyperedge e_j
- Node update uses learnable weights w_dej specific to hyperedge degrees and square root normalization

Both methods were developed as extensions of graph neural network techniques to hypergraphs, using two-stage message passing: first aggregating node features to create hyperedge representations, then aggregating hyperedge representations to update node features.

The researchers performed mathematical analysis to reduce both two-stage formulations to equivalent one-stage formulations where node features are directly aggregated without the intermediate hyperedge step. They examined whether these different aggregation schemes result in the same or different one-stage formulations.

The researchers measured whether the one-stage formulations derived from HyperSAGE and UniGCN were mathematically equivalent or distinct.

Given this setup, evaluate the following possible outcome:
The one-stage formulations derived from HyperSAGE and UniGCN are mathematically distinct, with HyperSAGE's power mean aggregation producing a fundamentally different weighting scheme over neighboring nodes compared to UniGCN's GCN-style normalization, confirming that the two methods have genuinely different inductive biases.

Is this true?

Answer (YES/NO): YES